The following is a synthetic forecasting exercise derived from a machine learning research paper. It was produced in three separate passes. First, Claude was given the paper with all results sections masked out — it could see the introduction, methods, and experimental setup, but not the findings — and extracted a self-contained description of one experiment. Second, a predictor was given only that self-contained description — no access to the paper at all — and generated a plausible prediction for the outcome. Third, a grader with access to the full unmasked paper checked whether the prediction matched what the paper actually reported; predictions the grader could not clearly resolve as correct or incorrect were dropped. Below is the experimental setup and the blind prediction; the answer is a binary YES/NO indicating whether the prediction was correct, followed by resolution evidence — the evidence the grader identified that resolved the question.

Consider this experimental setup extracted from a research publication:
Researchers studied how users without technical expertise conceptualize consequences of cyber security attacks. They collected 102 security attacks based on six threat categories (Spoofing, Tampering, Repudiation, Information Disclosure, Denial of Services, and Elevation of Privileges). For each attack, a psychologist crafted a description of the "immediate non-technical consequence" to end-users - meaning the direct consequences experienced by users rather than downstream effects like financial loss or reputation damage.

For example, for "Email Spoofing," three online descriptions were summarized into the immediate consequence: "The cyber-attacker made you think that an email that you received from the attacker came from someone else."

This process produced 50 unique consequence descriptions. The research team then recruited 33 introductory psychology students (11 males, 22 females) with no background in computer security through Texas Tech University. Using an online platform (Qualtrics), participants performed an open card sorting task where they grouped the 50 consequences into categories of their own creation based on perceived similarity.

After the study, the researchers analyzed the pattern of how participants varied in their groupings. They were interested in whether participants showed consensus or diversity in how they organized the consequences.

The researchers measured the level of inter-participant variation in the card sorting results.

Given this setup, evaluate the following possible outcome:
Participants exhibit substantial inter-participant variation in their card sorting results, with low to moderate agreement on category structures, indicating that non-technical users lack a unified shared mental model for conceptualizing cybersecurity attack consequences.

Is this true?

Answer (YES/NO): YES